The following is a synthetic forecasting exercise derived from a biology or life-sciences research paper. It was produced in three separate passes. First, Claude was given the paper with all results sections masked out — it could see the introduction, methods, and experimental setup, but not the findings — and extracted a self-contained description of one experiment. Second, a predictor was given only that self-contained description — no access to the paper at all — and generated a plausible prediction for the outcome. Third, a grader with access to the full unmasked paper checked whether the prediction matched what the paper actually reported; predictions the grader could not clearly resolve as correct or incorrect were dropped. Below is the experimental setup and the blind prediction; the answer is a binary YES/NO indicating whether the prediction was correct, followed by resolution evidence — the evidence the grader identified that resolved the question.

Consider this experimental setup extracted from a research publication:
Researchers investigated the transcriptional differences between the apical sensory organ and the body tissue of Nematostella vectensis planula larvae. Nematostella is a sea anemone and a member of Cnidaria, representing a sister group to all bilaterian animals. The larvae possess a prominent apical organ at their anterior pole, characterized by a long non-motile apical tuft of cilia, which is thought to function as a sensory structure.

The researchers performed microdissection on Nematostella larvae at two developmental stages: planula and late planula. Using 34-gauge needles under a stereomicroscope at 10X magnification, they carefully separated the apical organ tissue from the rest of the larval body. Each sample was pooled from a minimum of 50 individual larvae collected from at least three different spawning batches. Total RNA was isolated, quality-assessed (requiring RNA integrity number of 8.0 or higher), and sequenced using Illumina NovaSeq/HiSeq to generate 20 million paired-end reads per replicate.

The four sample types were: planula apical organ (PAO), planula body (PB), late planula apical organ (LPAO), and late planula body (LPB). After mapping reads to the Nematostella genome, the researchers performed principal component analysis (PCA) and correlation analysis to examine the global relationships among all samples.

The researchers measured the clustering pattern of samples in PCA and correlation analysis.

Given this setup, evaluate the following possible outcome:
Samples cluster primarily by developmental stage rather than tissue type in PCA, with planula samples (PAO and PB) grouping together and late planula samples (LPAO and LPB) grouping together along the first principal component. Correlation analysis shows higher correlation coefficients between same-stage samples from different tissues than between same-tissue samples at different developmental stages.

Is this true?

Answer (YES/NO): NO